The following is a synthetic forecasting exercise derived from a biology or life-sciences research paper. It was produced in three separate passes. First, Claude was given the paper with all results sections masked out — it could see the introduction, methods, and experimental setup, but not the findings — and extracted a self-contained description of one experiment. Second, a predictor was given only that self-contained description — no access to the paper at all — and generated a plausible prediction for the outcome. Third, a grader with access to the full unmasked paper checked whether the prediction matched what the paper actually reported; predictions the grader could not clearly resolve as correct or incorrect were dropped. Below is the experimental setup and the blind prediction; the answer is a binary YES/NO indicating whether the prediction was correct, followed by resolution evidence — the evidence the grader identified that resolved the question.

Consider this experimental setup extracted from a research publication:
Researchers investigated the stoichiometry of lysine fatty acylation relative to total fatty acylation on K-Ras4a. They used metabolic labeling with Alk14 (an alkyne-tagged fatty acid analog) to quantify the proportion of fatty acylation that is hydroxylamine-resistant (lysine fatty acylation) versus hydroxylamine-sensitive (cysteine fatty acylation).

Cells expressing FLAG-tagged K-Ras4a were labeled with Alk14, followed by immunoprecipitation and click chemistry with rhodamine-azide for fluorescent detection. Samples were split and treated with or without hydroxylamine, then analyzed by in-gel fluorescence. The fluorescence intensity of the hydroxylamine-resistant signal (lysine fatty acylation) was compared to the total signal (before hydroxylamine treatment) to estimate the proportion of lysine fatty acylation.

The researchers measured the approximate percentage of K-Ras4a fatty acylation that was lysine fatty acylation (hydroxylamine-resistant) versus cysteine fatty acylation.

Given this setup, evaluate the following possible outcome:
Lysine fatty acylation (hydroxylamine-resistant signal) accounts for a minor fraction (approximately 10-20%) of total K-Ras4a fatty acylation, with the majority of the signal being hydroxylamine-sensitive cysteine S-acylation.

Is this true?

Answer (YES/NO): NO